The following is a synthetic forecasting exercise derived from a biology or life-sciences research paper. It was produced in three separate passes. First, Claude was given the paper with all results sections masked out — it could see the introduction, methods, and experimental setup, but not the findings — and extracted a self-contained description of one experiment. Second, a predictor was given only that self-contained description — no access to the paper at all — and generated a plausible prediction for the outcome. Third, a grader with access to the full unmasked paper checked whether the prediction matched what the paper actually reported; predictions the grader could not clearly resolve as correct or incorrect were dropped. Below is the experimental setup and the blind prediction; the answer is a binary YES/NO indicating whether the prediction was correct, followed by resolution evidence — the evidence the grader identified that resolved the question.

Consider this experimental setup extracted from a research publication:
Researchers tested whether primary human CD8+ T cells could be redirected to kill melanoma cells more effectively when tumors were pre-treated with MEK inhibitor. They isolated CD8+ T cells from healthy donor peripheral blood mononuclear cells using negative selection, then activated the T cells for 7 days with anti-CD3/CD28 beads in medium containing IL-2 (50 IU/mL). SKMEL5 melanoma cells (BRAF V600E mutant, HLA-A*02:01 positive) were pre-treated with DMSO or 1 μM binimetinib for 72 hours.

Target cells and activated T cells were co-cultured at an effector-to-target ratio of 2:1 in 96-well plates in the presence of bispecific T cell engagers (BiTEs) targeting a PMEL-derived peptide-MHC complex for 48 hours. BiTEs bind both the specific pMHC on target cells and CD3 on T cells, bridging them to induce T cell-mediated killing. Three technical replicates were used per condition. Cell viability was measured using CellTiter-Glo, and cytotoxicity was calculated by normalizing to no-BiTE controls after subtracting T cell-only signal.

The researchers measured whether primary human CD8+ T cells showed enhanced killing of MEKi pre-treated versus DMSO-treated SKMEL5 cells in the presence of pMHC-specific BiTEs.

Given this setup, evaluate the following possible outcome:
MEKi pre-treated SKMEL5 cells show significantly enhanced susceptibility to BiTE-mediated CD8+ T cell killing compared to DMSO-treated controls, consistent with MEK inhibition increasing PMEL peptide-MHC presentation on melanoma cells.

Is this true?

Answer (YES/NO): YES